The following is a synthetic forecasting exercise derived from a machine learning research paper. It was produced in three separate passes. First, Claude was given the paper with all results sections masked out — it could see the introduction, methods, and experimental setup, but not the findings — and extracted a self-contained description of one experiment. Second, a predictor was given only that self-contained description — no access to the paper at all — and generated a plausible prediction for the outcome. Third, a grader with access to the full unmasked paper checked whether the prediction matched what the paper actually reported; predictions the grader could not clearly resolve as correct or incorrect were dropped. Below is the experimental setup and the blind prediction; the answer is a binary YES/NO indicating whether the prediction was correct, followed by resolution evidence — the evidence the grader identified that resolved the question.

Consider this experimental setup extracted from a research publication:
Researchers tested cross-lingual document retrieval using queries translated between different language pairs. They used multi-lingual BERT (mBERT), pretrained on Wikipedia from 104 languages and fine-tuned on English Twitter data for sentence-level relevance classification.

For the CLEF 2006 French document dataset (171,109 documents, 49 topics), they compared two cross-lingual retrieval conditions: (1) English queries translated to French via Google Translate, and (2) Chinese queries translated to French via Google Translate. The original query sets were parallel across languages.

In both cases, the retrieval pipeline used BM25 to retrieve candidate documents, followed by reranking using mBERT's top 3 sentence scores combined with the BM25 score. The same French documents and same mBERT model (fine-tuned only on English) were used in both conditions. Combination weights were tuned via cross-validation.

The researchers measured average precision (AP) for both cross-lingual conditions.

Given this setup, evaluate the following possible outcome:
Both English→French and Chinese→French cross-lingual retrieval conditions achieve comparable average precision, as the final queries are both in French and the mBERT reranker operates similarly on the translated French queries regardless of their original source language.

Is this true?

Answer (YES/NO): NO